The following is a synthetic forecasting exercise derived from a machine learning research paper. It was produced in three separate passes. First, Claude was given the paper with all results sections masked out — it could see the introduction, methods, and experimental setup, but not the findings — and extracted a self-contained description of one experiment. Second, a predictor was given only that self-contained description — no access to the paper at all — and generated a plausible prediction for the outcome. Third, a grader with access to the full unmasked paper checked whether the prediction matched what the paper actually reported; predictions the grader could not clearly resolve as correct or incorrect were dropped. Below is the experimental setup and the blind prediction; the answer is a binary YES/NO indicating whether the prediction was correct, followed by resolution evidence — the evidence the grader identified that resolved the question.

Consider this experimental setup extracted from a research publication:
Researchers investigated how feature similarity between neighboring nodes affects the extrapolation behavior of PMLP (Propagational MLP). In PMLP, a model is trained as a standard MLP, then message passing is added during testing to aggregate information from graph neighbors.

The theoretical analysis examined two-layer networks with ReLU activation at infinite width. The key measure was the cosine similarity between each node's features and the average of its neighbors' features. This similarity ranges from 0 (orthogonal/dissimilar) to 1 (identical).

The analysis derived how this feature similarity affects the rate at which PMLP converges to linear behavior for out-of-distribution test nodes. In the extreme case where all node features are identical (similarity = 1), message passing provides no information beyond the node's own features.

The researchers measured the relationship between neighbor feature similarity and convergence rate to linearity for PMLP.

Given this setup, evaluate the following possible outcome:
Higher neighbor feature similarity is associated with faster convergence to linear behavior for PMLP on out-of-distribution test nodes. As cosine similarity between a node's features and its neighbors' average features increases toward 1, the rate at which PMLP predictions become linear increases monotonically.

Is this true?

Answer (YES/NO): YES